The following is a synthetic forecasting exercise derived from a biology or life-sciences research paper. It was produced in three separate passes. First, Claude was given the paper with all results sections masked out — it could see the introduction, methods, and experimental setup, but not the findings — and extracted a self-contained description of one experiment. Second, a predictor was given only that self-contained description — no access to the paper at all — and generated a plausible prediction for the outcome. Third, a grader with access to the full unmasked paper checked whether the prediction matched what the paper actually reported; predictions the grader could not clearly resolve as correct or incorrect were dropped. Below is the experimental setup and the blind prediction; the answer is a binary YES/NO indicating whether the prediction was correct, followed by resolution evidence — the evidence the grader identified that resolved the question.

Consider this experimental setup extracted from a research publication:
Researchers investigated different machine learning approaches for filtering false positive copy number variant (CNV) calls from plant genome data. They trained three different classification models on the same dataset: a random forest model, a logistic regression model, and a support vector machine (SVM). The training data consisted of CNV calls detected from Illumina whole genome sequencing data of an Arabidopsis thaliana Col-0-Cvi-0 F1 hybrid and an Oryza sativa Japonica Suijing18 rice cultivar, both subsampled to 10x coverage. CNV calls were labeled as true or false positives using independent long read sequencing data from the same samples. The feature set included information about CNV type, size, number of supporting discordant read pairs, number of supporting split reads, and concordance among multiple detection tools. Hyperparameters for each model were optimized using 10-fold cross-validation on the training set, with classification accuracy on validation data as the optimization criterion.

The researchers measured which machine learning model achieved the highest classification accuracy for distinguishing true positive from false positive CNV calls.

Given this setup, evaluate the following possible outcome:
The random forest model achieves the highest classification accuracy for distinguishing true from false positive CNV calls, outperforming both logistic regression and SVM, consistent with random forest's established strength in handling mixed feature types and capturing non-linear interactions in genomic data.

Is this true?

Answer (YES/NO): YES